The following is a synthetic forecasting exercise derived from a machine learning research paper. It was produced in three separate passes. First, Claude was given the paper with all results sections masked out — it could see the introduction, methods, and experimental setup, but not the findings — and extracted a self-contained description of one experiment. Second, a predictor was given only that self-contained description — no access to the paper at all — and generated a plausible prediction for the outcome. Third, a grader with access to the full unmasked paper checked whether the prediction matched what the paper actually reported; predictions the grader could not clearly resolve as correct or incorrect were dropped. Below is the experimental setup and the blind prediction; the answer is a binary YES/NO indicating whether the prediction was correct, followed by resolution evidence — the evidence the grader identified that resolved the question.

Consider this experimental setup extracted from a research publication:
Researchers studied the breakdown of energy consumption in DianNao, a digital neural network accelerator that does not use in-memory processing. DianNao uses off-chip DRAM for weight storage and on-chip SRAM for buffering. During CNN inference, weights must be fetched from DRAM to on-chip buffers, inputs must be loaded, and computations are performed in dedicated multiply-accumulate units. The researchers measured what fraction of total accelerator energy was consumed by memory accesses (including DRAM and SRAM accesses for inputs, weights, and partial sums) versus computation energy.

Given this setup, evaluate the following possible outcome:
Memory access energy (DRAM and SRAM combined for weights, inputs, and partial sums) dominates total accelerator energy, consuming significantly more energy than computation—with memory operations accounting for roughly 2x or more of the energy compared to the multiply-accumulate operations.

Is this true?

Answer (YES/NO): YES